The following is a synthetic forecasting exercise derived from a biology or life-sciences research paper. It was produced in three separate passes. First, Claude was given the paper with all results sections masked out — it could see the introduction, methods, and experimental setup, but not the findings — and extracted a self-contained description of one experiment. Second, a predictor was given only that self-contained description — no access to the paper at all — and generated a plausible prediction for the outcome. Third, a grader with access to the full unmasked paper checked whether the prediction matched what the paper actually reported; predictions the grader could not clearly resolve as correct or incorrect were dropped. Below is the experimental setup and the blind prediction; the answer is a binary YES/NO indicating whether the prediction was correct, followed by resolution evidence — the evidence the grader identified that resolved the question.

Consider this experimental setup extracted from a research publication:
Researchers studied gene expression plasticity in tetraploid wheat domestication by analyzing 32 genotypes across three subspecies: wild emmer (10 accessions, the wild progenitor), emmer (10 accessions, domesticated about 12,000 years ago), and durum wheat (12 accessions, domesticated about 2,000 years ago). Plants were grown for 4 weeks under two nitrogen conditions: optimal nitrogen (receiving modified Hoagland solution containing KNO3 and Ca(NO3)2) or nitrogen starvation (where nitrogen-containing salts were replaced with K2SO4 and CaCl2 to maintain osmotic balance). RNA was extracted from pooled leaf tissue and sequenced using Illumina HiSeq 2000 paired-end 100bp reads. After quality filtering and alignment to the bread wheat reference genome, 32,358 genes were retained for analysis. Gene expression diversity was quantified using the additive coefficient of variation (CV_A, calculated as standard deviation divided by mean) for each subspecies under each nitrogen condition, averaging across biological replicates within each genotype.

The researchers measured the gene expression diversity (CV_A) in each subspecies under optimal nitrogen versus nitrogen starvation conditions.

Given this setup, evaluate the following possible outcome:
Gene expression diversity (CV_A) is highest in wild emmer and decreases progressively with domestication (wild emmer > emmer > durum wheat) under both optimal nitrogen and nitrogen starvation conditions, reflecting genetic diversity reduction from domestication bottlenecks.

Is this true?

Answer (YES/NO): YES